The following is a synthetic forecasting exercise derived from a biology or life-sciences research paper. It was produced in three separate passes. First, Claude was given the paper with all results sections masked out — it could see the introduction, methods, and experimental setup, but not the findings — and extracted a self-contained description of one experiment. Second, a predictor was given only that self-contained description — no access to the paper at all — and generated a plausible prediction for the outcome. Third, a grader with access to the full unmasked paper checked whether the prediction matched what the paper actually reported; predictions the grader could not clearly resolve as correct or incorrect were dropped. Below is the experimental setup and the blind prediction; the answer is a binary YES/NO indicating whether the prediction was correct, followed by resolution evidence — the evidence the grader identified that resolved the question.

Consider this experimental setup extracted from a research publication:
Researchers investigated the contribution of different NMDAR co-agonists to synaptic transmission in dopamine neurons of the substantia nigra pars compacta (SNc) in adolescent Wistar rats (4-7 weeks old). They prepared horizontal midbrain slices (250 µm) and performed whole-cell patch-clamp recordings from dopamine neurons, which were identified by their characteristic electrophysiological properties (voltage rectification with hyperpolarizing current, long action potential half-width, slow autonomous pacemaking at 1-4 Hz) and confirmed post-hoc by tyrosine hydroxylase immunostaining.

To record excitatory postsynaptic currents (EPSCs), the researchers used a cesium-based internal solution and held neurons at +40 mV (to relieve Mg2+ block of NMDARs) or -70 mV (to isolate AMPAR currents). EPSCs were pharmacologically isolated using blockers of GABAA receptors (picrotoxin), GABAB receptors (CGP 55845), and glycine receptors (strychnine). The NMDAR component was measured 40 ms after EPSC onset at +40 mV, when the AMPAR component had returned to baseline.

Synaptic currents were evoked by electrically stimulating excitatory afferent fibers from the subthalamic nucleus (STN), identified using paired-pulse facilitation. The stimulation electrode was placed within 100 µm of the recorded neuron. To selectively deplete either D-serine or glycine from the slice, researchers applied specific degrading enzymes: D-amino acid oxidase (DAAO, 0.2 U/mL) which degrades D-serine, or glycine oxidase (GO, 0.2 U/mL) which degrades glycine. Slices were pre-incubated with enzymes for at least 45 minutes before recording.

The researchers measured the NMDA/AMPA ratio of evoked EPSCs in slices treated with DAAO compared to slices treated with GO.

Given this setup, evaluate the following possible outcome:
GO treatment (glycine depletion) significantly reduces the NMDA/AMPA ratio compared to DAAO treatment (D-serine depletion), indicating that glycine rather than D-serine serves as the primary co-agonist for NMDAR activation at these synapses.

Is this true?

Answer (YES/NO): NO